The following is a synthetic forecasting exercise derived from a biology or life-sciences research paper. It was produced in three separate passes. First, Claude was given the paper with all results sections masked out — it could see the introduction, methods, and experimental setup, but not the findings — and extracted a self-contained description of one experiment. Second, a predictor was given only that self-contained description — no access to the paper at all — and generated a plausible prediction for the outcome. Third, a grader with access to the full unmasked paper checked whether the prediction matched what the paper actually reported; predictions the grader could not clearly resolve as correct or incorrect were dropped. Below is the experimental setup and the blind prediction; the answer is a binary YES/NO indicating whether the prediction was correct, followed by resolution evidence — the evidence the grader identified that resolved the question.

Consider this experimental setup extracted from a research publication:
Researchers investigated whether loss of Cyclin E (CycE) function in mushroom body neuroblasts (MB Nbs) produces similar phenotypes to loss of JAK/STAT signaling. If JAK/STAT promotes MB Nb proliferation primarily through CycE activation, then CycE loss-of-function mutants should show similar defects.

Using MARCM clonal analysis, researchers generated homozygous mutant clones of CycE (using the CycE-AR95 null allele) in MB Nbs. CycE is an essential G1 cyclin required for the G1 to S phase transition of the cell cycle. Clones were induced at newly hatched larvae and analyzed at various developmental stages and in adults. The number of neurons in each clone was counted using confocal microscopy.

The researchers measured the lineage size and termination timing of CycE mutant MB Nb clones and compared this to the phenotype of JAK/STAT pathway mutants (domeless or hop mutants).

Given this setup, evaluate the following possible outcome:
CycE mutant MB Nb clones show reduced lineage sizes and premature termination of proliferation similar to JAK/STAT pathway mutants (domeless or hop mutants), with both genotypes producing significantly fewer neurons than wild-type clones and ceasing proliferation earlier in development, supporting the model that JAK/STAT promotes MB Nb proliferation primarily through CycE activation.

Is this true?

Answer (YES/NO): YES